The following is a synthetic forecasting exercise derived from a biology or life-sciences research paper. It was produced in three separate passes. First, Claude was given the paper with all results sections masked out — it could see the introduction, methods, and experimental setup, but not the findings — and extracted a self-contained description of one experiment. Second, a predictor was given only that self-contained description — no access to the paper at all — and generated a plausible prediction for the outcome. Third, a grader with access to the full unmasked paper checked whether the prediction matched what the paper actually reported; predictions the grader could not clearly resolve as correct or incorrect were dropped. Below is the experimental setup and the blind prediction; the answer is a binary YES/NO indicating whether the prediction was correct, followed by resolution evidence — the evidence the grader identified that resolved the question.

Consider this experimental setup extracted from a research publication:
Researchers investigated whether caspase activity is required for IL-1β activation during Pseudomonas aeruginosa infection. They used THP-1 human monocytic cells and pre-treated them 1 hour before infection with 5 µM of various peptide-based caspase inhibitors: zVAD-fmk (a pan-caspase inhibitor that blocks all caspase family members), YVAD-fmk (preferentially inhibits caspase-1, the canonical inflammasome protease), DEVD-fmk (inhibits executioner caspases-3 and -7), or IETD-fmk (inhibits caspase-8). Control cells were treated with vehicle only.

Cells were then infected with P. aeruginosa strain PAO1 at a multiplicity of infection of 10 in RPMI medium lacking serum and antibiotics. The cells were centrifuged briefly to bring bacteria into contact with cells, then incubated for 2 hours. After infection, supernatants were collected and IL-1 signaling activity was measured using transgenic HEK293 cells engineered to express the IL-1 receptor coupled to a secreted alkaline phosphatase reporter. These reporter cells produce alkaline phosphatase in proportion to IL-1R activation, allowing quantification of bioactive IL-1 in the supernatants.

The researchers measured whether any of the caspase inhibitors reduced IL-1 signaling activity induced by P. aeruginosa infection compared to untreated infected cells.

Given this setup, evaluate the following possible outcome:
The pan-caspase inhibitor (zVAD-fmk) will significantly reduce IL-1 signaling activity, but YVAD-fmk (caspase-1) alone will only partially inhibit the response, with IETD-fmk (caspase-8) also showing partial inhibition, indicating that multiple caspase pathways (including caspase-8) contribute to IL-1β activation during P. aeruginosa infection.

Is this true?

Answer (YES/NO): NO